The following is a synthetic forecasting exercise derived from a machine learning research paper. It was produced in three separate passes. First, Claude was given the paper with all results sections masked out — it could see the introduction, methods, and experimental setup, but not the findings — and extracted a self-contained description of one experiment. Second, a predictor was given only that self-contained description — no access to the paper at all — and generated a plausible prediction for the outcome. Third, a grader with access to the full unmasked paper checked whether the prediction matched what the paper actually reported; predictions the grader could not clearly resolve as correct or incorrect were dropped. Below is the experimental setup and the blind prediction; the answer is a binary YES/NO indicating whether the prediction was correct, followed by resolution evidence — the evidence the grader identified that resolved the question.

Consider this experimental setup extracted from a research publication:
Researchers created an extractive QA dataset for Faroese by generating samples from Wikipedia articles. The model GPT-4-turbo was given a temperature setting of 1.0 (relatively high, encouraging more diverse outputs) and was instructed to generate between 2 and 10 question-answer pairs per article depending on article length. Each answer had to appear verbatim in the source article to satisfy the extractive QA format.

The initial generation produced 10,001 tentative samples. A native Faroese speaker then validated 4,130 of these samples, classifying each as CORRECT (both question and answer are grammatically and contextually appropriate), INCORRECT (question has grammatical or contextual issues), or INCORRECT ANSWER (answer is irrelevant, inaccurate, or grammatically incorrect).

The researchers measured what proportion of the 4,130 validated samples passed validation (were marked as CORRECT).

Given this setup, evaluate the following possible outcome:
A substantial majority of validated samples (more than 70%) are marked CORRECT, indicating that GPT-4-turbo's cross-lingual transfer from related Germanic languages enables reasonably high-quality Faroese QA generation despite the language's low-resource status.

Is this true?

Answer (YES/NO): NO